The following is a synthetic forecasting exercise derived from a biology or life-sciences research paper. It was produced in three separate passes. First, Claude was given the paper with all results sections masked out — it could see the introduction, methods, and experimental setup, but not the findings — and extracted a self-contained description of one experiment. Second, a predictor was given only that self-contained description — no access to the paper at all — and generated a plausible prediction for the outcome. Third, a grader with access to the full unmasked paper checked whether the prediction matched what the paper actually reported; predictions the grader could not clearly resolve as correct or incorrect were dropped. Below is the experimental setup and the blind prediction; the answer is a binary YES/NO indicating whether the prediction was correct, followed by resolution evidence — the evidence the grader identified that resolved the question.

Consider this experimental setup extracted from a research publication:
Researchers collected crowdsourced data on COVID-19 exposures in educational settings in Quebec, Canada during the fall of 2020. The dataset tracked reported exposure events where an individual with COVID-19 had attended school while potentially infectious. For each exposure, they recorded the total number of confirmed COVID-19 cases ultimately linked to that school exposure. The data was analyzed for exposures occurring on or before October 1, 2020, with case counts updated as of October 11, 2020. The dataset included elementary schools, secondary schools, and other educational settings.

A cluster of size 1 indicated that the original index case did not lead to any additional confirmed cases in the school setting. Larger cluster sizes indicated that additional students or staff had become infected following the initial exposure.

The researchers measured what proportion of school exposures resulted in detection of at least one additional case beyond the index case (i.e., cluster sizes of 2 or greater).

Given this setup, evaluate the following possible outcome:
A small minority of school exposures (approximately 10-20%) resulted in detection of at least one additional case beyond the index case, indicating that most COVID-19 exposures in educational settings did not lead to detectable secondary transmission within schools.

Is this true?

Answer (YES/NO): NO